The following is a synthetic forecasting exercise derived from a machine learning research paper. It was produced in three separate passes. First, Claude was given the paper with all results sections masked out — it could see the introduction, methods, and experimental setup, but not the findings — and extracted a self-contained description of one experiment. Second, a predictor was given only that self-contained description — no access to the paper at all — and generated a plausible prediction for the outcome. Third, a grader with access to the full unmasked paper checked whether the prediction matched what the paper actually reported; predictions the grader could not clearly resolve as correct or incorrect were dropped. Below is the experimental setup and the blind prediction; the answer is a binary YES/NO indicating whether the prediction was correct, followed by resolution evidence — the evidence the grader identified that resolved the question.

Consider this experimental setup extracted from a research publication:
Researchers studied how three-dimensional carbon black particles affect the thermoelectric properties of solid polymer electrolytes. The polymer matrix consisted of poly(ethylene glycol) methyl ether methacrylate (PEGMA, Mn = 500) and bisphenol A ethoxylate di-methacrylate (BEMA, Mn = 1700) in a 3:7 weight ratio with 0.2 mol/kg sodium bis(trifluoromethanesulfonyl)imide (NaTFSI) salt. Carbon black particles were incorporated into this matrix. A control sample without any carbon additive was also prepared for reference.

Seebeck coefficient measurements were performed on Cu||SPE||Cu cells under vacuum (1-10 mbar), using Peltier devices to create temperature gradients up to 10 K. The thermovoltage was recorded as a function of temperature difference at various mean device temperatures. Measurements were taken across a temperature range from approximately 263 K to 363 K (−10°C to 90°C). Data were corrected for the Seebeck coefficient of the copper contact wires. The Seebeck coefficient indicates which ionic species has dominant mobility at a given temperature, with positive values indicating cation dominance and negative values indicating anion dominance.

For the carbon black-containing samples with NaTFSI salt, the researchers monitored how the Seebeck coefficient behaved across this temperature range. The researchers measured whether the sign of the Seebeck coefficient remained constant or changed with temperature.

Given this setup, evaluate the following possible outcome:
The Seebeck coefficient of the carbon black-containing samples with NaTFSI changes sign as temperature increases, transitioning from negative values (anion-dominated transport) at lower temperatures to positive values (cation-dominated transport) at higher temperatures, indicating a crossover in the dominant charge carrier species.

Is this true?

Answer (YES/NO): NO